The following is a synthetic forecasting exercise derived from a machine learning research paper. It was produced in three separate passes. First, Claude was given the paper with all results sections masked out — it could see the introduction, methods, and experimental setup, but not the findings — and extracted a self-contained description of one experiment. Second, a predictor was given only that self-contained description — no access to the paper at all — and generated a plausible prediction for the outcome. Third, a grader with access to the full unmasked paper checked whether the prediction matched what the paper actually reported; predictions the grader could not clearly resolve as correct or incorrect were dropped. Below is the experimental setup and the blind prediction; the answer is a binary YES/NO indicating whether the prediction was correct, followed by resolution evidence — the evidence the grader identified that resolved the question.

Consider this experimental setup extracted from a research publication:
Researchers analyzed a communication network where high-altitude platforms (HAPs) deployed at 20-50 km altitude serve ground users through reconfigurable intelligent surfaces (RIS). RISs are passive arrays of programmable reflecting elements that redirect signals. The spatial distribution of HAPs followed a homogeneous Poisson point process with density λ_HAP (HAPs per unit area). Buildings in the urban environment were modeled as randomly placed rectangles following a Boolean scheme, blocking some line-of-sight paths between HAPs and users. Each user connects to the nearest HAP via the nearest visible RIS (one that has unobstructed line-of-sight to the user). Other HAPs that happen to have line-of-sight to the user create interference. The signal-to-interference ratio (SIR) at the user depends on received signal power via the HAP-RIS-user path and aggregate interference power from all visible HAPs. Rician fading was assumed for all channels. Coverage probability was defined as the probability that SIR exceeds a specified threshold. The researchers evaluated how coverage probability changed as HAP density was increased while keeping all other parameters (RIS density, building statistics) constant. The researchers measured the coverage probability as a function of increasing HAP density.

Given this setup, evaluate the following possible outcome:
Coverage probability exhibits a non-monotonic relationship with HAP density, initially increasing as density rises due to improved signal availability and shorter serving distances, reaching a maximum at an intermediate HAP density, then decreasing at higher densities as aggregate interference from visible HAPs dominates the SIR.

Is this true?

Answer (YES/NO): NO